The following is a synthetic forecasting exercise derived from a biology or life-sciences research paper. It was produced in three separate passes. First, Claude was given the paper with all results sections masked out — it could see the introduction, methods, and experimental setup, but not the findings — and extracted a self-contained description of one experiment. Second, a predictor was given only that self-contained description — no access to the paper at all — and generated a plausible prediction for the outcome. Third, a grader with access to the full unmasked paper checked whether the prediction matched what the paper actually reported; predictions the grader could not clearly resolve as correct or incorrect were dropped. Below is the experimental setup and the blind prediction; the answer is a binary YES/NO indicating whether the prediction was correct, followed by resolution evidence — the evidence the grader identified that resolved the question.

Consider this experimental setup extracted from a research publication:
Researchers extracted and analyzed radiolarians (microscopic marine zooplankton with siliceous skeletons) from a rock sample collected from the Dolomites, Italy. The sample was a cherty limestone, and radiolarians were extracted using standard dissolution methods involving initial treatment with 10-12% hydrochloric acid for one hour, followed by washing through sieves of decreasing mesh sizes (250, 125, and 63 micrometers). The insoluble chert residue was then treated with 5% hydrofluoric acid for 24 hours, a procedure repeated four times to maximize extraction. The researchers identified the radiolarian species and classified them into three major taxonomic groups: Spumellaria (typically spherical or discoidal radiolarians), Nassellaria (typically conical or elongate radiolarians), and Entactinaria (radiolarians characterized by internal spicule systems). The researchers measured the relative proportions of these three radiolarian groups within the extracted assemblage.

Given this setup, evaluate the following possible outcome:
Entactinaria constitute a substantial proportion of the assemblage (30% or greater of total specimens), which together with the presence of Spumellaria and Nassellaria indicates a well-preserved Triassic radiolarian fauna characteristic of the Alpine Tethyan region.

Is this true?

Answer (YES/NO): NO